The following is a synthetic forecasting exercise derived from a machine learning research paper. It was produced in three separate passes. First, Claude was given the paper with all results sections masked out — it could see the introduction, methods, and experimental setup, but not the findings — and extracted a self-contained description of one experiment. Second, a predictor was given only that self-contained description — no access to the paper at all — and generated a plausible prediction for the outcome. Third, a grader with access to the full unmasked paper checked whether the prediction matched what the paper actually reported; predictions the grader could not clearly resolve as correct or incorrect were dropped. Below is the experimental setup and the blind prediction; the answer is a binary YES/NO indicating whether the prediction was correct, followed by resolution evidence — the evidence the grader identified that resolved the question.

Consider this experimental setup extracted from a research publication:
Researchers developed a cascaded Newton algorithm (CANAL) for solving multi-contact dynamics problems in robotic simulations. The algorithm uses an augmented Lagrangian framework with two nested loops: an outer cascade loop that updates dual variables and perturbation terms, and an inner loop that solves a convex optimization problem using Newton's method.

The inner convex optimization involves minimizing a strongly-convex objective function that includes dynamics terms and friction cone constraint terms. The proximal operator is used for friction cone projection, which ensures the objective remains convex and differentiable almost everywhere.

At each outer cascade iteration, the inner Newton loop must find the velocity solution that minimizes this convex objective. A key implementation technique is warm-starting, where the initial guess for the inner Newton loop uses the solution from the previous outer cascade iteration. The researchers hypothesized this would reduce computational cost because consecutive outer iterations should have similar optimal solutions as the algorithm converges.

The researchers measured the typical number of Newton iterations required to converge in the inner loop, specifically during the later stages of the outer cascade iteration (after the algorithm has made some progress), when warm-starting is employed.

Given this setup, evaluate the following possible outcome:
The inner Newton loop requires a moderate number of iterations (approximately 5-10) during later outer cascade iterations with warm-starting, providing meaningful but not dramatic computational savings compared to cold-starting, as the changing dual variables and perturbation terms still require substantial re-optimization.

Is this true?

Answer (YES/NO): NO